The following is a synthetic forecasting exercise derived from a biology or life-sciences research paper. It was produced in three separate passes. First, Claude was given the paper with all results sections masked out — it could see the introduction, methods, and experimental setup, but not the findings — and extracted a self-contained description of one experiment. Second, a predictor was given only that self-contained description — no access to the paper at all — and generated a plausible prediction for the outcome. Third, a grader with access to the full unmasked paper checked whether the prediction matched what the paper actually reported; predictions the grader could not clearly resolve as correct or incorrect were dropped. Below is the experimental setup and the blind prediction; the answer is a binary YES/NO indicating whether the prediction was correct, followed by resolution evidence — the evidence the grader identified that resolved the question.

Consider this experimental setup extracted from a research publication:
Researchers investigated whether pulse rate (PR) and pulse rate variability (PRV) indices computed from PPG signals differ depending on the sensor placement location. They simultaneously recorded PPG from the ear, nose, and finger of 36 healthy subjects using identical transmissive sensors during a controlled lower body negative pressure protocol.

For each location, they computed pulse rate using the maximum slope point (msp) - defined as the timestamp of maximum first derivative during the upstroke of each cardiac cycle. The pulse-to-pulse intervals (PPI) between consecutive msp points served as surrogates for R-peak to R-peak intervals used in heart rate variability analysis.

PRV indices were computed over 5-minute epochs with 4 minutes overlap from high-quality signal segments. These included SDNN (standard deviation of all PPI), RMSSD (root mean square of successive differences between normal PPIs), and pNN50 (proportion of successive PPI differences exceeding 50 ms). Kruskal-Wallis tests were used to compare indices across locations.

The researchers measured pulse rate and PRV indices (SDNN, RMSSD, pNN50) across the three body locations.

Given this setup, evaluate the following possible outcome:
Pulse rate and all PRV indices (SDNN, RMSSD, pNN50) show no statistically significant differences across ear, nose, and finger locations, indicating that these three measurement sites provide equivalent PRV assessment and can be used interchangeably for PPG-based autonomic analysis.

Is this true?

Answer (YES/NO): NO